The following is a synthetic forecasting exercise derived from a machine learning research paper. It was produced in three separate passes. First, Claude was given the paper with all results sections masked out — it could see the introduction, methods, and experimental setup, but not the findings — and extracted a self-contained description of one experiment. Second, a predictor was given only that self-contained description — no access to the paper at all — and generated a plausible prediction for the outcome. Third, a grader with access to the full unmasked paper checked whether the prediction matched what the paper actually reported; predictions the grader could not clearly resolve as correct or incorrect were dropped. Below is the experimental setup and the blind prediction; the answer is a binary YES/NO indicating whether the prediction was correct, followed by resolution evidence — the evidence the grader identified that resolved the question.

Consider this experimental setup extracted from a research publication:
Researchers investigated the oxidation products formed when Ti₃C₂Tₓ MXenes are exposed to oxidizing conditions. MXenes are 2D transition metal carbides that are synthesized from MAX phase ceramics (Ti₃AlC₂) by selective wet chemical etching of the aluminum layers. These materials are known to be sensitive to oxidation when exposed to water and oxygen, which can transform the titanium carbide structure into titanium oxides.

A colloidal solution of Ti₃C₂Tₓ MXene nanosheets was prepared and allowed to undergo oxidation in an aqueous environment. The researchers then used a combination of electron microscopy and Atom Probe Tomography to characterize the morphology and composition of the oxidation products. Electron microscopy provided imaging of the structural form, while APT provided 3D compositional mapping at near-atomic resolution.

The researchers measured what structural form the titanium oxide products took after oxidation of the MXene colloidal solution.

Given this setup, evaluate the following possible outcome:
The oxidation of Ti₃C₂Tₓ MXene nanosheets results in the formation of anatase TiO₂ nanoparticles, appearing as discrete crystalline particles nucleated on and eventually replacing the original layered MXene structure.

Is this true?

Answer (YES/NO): NO